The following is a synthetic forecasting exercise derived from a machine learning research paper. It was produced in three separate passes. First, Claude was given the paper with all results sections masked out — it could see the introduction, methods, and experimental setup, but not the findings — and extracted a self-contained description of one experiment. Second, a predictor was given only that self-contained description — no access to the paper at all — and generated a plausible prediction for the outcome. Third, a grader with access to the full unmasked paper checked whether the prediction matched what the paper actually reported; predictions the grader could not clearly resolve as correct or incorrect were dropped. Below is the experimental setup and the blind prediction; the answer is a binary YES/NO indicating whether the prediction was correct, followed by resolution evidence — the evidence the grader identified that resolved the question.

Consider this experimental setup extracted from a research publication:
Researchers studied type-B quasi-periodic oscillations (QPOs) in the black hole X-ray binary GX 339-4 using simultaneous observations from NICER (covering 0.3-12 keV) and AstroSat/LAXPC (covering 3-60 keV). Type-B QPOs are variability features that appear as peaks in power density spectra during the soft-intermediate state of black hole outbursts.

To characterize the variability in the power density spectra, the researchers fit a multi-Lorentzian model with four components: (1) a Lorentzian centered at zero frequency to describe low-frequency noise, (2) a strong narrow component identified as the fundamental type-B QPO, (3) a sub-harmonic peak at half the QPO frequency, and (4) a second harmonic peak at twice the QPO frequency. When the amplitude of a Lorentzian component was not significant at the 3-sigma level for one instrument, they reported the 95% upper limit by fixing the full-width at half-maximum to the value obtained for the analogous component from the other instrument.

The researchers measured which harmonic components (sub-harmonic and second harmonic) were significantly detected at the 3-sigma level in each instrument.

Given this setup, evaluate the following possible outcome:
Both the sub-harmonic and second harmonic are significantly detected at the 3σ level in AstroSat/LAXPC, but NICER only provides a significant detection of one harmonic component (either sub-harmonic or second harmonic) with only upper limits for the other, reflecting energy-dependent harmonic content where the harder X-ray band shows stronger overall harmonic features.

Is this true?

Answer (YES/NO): NO